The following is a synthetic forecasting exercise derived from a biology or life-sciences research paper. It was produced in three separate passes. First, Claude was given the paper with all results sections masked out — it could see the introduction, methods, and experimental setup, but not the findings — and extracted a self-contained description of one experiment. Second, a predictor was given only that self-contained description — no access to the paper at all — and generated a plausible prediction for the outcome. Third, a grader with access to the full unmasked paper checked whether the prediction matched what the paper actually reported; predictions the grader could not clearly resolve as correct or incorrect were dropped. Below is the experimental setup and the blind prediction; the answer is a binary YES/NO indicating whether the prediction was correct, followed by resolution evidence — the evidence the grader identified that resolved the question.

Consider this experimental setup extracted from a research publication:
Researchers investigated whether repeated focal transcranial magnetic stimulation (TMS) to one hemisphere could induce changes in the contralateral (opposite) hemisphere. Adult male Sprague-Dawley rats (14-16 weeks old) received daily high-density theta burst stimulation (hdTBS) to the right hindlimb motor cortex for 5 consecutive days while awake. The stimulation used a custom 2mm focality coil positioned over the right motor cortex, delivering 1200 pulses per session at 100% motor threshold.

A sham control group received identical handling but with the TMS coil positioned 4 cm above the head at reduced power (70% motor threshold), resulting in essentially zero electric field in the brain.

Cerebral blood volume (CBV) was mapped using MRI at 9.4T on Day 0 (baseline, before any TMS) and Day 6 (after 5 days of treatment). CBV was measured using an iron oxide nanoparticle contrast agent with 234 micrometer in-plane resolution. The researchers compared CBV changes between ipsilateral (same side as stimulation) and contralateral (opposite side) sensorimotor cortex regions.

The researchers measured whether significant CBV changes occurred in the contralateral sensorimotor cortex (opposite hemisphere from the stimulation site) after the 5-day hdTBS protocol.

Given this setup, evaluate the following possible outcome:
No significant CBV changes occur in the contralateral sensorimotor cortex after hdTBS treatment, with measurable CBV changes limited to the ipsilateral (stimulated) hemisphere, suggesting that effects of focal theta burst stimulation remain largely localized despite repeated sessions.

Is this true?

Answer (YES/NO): NO